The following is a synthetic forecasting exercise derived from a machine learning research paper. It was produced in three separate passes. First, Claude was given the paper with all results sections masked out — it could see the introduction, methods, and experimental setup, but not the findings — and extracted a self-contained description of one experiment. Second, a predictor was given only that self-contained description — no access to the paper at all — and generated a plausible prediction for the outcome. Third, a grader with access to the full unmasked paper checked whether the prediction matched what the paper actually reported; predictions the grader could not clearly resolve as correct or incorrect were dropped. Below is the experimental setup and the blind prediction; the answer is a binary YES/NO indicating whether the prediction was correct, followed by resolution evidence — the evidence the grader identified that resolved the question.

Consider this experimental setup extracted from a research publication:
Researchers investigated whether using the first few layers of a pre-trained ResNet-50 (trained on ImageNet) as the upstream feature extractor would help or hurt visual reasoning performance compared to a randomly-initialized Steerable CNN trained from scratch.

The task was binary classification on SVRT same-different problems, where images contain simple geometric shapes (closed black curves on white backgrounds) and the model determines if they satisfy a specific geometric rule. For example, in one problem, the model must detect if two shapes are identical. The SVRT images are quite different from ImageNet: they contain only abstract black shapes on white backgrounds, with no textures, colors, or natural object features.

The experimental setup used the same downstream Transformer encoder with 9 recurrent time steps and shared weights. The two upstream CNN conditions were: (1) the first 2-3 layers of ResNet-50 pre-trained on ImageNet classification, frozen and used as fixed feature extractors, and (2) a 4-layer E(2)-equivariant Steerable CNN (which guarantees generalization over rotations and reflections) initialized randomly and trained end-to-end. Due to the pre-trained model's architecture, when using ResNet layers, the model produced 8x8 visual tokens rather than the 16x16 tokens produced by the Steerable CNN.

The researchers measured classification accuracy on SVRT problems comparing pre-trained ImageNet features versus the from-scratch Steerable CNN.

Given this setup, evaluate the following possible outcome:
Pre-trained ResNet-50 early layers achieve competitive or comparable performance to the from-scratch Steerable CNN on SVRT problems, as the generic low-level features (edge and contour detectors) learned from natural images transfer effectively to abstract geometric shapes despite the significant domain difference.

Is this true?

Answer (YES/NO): YES